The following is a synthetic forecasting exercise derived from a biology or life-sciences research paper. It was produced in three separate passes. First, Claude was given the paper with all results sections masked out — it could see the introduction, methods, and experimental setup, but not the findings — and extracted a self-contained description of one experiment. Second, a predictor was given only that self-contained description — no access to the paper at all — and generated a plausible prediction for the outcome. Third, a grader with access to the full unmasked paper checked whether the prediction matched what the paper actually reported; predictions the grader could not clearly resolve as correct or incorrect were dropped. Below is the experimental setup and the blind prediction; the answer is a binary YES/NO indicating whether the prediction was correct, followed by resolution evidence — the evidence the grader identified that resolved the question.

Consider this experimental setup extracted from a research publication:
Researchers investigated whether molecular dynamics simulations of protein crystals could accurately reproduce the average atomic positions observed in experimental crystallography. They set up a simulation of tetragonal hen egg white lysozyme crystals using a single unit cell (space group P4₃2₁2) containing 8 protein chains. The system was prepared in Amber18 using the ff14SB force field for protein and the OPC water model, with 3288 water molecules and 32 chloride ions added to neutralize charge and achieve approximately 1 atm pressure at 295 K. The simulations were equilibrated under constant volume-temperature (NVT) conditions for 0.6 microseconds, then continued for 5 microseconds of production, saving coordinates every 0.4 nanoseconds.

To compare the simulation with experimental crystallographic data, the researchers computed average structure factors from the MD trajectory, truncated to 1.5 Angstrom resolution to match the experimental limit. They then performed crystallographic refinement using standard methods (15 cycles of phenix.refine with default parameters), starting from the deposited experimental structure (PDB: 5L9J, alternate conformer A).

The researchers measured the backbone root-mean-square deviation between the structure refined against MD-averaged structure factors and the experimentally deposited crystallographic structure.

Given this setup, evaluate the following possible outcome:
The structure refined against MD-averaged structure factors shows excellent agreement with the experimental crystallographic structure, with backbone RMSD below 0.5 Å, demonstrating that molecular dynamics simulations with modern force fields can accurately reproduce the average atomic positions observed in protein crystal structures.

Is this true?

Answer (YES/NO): YES